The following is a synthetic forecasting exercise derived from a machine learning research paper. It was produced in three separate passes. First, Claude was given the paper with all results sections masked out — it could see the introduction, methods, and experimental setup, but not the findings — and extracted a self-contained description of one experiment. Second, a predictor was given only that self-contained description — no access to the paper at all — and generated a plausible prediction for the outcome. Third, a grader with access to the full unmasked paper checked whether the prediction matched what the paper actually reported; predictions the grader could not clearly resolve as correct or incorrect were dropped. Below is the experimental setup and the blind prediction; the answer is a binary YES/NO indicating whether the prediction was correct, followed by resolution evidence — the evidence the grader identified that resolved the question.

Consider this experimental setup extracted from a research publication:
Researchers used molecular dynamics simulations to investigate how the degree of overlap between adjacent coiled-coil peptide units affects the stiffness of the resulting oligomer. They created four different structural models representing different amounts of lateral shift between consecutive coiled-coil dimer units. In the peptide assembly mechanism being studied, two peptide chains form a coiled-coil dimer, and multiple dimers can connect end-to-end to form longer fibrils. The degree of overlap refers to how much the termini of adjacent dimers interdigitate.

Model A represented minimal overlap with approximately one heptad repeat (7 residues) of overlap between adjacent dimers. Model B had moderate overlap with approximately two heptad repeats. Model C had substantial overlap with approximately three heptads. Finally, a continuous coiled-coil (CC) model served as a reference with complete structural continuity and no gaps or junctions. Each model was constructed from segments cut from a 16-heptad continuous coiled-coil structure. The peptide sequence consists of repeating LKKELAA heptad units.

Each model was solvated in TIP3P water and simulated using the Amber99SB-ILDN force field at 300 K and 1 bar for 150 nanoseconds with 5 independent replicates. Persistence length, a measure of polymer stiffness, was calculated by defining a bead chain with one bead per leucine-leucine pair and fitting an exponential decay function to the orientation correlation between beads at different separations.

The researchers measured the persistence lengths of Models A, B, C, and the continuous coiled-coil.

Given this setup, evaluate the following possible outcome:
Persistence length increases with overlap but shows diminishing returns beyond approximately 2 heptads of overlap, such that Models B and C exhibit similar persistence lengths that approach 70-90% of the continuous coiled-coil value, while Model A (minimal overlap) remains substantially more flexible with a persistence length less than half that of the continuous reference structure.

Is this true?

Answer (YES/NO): NO